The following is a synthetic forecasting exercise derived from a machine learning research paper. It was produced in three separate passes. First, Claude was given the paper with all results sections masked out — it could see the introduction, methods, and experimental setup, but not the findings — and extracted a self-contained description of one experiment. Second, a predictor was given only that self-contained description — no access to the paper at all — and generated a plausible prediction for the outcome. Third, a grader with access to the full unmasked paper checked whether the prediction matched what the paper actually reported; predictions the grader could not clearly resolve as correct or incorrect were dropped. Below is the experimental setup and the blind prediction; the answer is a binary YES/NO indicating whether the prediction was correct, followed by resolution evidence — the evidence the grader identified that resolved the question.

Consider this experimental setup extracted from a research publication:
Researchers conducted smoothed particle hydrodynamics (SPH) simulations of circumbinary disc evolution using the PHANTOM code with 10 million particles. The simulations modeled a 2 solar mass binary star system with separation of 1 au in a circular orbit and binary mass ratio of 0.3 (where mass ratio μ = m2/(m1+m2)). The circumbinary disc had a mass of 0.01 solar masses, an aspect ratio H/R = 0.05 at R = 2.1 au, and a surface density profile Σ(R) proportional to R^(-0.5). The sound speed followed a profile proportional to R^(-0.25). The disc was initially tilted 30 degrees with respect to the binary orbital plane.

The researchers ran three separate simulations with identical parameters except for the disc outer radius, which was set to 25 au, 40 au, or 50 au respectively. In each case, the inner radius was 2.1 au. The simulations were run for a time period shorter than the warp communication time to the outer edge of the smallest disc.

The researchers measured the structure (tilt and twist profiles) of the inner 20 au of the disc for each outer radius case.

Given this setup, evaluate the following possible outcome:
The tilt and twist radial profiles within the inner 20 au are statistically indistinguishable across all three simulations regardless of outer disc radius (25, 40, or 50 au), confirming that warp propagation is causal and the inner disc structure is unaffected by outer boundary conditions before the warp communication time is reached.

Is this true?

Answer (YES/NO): YES